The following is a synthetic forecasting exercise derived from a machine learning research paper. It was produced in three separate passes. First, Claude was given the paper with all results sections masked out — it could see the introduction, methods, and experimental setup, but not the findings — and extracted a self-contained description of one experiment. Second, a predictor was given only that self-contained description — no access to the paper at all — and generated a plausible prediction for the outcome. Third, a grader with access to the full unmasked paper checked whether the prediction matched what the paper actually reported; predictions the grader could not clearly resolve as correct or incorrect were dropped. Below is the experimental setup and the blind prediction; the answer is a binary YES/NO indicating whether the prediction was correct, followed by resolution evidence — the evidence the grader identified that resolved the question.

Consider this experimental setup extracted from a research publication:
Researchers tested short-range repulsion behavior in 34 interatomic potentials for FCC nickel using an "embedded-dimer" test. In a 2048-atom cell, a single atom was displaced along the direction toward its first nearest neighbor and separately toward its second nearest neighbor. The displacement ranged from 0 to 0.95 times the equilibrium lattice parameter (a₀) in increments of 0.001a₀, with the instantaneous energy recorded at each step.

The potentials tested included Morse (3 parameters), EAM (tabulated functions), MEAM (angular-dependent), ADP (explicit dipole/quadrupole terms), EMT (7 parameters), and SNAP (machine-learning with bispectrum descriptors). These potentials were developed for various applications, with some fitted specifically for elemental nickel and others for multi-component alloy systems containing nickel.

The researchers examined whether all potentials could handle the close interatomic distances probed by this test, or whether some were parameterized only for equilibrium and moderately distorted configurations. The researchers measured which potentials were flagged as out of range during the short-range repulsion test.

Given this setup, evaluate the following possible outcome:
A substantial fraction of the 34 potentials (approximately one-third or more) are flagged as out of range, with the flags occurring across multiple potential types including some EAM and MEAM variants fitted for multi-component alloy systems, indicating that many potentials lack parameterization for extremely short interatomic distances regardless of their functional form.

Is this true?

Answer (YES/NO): NO